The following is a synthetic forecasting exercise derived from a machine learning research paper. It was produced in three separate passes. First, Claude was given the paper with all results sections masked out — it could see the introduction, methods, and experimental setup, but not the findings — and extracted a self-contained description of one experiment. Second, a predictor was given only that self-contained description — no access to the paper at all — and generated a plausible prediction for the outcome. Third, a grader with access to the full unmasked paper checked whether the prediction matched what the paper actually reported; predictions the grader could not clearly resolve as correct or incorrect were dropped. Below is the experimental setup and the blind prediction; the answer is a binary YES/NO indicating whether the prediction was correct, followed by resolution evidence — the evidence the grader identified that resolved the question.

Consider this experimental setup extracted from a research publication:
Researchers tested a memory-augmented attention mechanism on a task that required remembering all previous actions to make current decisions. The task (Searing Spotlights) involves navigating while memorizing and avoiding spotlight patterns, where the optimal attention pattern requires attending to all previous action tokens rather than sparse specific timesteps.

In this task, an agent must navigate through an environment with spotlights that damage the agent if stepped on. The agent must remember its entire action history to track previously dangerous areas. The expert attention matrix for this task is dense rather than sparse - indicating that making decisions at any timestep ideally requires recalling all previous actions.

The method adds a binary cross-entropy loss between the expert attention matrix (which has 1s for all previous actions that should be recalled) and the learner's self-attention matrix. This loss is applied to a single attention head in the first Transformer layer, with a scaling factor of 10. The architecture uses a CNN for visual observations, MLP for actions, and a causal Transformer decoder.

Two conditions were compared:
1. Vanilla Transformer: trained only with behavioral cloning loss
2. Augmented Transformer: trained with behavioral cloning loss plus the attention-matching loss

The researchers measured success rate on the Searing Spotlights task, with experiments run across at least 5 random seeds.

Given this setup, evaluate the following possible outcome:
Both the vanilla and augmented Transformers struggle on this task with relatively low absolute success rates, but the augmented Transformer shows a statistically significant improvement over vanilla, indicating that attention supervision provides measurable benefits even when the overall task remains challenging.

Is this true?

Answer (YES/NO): NO